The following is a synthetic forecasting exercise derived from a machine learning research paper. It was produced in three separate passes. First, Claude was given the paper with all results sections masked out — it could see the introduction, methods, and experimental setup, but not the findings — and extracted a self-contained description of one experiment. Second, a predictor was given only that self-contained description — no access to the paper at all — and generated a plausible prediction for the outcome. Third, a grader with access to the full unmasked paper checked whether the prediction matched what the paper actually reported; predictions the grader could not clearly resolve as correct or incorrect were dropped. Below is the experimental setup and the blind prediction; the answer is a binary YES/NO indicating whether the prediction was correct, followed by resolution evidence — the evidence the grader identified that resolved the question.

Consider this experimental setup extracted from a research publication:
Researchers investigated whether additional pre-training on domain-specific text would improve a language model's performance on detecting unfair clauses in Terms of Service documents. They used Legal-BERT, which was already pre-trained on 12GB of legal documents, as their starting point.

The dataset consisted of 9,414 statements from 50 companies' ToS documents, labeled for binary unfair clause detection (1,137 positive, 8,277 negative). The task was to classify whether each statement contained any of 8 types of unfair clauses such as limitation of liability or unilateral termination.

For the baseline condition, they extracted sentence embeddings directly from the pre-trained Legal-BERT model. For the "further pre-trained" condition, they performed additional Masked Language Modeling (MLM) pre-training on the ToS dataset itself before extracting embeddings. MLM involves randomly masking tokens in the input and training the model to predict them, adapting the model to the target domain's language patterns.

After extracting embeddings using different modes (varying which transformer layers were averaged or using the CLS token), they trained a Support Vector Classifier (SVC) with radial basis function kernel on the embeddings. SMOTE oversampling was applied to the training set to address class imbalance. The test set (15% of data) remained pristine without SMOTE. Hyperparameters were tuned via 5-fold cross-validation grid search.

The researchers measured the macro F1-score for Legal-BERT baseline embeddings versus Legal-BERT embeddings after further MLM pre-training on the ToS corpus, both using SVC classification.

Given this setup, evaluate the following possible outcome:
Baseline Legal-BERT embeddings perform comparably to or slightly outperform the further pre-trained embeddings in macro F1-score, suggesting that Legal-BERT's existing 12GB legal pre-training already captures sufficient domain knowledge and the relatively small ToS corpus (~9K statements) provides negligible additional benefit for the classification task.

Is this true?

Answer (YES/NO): NO